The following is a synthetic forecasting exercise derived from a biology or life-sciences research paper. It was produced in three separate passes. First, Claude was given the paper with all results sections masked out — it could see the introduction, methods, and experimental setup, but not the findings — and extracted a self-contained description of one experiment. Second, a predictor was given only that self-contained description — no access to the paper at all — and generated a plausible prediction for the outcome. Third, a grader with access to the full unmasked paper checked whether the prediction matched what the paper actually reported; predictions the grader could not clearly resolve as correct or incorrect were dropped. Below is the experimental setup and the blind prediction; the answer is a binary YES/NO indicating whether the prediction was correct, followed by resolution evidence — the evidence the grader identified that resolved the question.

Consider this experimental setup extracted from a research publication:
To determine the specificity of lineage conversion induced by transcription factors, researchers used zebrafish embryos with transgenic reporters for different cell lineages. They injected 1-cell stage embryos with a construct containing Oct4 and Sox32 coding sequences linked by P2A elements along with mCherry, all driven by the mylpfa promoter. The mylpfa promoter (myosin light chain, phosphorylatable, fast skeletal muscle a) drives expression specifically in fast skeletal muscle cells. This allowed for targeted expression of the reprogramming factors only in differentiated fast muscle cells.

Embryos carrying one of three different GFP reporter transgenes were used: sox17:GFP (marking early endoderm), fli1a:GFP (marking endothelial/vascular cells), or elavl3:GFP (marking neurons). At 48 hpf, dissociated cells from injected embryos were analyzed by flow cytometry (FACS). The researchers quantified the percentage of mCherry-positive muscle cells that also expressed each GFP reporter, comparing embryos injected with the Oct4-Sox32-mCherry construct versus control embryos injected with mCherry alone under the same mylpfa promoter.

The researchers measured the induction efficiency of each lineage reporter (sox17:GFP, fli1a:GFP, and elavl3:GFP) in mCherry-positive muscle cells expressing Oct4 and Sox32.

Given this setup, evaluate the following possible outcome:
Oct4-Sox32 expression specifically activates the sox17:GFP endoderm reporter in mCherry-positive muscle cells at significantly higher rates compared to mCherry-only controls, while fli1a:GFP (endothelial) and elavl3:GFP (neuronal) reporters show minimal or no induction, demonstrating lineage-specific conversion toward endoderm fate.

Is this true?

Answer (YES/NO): YES